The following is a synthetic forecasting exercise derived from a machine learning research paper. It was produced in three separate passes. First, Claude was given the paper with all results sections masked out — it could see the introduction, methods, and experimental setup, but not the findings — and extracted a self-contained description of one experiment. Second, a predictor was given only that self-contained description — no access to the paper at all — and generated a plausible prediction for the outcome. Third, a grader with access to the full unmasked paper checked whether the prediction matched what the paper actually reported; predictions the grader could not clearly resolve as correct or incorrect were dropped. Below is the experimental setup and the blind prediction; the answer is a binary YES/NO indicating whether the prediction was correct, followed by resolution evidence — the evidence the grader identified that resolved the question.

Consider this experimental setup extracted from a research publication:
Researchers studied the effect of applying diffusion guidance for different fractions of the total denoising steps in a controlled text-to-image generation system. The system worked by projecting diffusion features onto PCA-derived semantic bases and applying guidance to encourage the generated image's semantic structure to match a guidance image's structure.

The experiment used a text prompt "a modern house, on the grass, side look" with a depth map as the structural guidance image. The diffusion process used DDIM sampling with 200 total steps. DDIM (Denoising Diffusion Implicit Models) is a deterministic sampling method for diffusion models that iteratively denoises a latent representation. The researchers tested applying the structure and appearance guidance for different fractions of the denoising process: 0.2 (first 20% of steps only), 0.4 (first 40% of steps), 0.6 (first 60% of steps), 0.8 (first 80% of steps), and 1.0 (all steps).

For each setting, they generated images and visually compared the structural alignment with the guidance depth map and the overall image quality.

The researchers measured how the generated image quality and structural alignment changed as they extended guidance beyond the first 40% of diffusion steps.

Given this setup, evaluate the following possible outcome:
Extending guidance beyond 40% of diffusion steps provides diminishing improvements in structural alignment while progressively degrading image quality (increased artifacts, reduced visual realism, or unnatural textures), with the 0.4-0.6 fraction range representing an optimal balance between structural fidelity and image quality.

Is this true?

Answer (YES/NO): NO